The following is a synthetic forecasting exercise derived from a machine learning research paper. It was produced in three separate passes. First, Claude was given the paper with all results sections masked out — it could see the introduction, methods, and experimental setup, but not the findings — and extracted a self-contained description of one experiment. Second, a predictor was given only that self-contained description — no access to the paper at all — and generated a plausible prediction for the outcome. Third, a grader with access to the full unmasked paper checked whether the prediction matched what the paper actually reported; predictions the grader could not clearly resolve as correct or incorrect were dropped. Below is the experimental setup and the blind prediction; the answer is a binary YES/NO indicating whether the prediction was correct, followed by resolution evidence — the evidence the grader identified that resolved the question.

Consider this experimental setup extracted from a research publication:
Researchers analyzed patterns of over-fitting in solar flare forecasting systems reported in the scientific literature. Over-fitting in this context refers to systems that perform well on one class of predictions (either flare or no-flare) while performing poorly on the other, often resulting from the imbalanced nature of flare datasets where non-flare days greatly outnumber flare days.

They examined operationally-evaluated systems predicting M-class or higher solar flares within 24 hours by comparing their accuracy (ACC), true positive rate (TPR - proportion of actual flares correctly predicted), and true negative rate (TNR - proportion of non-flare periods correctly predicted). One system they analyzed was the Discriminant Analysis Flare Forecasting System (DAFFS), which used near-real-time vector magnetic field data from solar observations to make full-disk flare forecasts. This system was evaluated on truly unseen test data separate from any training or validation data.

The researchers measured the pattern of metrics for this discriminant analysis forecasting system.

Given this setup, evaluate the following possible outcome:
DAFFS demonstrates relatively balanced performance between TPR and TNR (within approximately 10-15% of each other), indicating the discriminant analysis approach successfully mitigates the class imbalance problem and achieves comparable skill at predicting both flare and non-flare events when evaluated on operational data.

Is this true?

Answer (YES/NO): NO